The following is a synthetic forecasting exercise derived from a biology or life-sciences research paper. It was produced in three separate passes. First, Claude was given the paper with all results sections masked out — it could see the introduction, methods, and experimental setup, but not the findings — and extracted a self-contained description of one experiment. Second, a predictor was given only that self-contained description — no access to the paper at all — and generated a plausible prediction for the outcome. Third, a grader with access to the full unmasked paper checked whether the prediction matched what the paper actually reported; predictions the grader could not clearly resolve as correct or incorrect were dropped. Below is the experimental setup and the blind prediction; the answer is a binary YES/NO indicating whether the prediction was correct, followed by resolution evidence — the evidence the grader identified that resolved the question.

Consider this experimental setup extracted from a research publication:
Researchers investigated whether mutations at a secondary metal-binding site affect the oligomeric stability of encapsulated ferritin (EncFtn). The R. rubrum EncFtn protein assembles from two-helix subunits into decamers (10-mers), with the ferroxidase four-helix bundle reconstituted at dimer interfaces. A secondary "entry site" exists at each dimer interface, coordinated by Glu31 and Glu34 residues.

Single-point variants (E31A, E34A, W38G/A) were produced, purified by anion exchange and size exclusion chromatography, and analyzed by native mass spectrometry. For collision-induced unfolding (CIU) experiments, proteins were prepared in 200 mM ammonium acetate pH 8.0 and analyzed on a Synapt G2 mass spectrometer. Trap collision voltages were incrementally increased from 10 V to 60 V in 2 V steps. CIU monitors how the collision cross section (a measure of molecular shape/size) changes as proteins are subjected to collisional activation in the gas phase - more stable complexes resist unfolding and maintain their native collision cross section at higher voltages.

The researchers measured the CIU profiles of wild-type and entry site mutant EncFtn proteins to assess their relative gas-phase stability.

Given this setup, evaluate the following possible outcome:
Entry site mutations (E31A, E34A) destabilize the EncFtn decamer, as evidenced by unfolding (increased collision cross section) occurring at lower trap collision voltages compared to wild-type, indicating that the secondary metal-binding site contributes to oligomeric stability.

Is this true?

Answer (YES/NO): NO